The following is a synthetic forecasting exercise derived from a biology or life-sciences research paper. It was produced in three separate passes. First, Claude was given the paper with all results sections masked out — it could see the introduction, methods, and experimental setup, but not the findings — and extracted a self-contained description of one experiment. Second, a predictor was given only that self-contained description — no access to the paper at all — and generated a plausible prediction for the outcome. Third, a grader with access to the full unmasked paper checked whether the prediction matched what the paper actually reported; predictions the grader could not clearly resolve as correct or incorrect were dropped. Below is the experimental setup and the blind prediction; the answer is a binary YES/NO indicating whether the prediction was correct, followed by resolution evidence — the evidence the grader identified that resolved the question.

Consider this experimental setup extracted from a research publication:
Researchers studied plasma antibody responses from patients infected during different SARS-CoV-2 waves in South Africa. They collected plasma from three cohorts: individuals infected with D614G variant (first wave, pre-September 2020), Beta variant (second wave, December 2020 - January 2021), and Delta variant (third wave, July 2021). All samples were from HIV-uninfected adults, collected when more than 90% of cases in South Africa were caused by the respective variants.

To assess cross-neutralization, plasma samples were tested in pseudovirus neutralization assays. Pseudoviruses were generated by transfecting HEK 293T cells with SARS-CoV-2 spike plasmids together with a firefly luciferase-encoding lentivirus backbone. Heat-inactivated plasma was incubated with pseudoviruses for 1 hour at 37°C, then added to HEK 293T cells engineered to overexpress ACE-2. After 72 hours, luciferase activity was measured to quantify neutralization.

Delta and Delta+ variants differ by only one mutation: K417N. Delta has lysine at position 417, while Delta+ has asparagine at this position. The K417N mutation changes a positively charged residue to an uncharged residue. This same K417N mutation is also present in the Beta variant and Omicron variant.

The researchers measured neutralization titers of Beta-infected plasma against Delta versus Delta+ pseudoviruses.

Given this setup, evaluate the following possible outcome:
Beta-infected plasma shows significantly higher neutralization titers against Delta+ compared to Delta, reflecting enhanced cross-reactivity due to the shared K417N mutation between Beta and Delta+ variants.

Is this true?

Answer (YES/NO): YES